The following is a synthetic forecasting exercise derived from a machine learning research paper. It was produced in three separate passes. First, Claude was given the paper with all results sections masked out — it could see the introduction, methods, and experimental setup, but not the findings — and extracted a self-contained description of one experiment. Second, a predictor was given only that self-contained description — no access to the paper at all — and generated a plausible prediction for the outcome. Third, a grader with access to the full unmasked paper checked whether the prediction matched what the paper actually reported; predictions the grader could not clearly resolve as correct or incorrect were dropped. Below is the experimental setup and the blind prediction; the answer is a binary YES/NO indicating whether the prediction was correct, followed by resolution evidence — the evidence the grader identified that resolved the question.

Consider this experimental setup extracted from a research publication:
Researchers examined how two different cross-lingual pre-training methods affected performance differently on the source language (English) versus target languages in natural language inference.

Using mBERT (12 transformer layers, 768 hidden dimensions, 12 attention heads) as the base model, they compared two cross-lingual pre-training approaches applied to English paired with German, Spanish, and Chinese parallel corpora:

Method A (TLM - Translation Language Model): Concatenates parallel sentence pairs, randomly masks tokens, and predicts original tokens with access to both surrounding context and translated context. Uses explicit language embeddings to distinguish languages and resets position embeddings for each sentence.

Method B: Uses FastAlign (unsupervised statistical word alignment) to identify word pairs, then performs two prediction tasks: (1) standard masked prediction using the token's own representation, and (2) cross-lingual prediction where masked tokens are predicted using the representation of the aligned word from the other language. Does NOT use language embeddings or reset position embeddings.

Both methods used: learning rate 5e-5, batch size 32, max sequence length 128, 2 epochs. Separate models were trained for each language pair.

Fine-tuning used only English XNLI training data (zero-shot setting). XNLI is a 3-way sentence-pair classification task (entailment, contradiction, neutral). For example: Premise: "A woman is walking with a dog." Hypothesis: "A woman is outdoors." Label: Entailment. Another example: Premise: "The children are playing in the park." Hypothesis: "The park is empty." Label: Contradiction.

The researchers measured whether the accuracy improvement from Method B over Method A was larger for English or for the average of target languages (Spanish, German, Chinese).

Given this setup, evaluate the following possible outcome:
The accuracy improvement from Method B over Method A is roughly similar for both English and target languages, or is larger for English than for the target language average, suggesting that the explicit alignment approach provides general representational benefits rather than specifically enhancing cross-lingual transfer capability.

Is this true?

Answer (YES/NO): NO